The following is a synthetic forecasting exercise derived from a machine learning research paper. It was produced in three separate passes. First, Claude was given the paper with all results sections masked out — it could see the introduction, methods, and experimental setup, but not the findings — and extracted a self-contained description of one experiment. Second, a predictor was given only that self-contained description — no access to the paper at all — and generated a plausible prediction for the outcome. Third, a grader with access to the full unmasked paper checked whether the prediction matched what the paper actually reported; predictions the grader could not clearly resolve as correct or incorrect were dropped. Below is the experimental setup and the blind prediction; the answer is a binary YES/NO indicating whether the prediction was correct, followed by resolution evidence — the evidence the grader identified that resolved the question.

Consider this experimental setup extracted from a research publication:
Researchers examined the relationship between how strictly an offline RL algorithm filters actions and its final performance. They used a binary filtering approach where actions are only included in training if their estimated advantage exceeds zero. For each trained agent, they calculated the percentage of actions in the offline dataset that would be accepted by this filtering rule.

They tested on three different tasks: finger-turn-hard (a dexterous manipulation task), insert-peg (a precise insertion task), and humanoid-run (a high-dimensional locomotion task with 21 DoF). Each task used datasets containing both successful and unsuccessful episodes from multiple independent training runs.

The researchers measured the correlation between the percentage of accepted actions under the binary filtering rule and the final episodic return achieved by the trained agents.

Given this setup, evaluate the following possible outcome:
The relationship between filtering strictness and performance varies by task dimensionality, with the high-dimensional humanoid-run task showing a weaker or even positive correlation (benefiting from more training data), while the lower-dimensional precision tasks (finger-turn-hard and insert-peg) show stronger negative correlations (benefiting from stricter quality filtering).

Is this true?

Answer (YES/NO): NO